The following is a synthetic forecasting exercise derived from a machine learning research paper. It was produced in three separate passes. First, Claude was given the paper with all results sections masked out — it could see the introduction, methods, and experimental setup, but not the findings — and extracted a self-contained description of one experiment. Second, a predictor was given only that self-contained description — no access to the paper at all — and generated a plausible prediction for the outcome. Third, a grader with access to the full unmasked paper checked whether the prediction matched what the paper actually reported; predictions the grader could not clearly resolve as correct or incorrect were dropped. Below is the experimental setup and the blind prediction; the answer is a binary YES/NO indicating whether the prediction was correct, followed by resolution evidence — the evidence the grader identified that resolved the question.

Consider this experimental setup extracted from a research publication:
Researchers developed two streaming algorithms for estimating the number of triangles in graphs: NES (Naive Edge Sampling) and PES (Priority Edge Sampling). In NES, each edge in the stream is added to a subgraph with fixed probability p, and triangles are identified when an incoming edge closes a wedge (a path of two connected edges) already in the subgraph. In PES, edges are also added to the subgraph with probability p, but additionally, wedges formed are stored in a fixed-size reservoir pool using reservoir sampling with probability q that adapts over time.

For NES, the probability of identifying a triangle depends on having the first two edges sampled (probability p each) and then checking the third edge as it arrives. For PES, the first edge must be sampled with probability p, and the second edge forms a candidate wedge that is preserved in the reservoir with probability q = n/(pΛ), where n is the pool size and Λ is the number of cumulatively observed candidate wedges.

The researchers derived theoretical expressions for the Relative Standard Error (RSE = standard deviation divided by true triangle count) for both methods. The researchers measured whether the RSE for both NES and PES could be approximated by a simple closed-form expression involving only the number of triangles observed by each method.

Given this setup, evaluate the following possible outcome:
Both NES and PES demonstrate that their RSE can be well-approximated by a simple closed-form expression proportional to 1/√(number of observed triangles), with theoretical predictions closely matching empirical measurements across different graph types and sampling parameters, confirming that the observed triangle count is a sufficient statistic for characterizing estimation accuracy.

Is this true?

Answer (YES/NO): YES